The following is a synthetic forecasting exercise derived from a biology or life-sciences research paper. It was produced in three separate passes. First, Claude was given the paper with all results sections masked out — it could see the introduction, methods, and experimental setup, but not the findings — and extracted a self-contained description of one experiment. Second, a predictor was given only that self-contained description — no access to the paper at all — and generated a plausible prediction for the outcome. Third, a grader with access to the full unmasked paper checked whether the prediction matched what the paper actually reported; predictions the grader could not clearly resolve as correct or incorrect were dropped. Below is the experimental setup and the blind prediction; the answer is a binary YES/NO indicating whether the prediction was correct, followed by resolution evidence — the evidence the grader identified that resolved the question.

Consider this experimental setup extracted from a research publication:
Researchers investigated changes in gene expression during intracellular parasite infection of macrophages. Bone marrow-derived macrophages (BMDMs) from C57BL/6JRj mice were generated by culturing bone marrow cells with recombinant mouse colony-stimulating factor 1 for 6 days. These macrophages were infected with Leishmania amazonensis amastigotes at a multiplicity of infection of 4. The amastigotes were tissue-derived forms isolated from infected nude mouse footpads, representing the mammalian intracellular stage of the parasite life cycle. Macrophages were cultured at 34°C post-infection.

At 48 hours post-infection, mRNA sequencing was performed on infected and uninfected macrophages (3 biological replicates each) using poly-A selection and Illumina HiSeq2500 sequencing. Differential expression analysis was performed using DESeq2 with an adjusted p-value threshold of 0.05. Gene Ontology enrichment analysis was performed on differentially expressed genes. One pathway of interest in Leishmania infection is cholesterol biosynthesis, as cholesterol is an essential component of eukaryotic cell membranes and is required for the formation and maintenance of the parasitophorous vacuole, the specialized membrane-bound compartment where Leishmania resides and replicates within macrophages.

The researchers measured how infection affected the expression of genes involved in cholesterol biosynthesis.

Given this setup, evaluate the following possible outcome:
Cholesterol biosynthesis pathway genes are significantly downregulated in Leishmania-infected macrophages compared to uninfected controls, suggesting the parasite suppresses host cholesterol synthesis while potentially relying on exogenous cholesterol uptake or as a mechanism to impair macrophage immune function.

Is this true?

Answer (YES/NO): NO